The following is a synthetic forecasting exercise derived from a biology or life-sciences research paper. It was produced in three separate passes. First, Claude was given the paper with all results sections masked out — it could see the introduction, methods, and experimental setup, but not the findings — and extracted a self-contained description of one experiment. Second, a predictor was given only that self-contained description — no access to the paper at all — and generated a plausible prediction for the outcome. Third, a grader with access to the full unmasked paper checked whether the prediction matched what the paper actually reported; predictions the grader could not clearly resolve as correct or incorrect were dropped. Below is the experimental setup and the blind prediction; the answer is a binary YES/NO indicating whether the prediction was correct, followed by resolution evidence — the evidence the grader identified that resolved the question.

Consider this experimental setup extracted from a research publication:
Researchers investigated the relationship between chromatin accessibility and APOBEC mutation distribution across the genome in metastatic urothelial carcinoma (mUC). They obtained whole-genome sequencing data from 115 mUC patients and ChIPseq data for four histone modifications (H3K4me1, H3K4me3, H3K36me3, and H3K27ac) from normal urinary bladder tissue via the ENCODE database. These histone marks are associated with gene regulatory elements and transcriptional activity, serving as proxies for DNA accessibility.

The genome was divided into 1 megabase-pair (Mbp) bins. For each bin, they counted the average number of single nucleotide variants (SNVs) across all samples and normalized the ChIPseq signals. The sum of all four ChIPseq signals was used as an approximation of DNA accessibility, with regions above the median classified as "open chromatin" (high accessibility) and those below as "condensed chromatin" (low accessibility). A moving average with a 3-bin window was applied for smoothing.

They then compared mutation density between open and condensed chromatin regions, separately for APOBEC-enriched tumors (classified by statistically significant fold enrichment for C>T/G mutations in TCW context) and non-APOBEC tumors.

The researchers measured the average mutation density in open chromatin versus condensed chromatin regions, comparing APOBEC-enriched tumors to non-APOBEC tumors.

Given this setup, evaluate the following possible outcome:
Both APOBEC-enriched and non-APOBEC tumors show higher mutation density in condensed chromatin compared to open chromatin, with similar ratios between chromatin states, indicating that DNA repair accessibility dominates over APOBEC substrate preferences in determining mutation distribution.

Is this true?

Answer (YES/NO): NO